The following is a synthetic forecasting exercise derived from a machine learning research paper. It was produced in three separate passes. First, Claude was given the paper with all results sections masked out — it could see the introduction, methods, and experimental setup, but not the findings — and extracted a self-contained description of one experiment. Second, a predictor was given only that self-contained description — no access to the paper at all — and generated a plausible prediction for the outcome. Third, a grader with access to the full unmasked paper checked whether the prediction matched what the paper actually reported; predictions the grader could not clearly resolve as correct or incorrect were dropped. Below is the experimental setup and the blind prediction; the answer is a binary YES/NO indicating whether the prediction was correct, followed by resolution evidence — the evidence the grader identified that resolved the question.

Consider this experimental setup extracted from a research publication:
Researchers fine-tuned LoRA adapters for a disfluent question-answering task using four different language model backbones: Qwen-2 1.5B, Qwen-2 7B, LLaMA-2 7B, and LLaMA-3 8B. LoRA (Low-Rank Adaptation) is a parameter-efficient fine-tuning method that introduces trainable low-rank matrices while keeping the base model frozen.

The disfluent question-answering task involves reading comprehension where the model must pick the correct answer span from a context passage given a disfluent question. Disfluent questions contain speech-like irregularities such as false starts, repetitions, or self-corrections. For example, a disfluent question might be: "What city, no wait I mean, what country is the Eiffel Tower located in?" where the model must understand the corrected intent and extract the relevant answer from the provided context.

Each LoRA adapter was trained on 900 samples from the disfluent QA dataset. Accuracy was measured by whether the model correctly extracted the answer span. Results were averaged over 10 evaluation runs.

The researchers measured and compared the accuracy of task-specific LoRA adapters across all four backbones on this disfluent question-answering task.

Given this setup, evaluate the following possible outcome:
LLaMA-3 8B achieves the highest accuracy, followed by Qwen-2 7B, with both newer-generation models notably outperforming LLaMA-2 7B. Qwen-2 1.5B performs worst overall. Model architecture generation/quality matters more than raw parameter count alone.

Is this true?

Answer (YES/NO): NO